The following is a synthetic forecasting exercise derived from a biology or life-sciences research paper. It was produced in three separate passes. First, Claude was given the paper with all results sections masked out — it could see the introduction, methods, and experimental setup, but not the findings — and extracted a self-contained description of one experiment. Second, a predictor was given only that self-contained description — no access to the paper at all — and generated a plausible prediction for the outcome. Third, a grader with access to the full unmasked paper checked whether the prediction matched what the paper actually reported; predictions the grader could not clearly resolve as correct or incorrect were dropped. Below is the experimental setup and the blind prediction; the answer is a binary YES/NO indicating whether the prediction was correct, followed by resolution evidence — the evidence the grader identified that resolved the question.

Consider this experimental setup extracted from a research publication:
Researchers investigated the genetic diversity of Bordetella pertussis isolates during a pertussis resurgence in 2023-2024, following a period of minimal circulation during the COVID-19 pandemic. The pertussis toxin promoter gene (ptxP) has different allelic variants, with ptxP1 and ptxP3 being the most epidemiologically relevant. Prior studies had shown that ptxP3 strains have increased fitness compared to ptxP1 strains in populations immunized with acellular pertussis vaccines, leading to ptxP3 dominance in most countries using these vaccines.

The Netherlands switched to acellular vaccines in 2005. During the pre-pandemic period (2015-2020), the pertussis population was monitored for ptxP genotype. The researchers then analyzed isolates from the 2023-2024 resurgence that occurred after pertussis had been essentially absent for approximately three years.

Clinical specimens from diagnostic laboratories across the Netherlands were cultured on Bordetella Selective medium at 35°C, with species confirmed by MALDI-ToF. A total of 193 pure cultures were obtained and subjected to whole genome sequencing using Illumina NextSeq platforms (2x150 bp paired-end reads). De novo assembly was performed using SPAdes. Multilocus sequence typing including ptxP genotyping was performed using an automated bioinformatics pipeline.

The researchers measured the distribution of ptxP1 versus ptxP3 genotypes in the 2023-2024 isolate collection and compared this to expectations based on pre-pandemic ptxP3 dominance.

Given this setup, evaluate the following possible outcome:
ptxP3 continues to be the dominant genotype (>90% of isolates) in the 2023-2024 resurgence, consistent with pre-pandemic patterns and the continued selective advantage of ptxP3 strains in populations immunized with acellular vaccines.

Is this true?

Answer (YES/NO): NO